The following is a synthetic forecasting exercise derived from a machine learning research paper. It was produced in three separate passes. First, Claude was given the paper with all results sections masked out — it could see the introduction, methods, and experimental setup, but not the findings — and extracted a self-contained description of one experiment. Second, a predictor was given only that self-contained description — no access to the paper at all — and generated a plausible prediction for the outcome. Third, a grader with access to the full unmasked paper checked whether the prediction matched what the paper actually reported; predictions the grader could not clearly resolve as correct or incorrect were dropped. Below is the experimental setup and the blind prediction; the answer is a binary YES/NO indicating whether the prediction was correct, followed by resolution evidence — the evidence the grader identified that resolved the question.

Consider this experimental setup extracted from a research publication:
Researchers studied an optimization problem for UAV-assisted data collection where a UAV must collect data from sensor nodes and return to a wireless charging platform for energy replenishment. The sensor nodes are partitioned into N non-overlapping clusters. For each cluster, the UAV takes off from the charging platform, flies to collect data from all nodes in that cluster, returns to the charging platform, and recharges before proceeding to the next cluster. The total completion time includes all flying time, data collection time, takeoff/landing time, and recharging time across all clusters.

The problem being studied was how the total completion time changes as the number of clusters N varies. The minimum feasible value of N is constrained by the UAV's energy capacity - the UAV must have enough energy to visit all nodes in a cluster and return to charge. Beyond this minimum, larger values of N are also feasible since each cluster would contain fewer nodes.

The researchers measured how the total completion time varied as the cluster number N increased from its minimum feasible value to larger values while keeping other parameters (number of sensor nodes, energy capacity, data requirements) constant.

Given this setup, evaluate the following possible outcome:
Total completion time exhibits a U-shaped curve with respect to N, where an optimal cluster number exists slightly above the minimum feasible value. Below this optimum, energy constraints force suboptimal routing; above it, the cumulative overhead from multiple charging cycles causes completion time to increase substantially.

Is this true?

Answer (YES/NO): NO